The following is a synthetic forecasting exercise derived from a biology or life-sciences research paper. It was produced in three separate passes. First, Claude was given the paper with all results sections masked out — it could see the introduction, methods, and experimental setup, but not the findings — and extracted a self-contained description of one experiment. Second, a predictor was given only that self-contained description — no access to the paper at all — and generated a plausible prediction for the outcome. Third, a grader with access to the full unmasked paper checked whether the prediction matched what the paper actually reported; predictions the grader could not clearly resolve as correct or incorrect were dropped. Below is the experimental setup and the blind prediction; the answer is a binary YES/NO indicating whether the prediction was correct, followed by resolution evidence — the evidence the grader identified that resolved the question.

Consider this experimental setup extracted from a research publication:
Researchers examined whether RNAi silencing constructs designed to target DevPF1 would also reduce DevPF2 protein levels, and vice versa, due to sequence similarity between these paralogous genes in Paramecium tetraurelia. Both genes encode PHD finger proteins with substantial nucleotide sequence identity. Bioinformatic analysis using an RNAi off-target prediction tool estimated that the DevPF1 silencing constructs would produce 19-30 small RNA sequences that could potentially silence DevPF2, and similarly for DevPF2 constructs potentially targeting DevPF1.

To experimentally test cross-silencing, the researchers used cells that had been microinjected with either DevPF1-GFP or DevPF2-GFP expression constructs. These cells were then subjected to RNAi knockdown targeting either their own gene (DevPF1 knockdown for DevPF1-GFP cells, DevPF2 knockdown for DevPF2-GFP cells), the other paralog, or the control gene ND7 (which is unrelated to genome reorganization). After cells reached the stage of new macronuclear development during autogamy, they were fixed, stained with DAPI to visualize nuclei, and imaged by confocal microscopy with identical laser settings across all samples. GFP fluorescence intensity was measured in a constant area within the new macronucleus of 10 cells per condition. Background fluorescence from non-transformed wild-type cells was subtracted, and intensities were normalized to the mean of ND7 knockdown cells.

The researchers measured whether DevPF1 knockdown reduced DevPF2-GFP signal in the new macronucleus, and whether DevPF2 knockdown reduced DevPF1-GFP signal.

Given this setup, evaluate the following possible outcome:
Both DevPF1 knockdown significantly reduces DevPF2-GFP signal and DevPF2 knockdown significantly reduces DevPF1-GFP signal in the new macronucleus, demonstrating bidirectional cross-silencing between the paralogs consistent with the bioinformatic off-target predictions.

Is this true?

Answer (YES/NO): YES